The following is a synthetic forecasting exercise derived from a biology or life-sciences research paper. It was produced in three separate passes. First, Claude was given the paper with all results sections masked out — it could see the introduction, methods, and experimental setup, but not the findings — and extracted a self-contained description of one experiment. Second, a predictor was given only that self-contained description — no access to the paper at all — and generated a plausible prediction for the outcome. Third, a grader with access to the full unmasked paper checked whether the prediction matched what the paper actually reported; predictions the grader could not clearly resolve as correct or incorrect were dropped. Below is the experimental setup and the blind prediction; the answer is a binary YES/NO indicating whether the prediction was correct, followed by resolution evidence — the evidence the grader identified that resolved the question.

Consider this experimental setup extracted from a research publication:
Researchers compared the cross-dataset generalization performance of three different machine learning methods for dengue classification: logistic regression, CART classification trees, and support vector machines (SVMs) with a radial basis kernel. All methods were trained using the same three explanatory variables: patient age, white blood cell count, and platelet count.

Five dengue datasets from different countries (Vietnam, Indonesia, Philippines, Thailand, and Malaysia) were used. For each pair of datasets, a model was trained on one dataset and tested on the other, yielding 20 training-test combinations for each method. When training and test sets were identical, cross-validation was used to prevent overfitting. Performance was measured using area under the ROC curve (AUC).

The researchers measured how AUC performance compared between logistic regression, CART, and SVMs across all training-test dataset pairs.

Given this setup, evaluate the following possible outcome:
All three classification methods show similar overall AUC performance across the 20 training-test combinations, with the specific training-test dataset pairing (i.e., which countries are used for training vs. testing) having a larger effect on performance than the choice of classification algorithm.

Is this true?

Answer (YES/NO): NO